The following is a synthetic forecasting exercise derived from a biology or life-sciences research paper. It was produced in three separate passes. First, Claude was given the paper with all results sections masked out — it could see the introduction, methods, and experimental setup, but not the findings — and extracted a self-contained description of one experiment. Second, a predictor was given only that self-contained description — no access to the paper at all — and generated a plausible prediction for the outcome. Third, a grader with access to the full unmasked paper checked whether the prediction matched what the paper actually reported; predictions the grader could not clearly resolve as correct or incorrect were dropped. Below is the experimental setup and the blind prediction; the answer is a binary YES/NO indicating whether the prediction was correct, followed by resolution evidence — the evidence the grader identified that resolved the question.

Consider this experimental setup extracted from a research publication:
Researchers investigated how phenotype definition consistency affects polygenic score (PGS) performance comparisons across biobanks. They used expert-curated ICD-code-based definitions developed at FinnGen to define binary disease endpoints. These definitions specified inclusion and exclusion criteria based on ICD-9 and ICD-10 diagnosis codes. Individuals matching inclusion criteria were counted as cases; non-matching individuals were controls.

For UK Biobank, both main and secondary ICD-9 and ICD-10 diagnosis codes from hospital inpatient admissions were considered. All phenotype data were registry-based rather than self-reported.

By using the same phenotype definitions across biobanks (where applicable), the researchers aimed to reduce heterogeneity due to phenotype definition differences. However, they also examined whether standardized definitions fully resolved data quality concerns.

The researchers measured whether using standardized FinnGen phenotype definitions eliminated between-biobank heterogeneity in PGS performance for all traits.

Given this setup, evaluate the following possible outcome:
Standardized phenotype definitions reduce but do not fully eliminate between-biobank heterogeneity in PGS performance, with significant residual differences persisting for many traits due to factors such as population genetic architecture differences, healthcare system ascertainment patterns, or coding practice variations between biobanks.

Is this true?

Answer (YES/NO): YES